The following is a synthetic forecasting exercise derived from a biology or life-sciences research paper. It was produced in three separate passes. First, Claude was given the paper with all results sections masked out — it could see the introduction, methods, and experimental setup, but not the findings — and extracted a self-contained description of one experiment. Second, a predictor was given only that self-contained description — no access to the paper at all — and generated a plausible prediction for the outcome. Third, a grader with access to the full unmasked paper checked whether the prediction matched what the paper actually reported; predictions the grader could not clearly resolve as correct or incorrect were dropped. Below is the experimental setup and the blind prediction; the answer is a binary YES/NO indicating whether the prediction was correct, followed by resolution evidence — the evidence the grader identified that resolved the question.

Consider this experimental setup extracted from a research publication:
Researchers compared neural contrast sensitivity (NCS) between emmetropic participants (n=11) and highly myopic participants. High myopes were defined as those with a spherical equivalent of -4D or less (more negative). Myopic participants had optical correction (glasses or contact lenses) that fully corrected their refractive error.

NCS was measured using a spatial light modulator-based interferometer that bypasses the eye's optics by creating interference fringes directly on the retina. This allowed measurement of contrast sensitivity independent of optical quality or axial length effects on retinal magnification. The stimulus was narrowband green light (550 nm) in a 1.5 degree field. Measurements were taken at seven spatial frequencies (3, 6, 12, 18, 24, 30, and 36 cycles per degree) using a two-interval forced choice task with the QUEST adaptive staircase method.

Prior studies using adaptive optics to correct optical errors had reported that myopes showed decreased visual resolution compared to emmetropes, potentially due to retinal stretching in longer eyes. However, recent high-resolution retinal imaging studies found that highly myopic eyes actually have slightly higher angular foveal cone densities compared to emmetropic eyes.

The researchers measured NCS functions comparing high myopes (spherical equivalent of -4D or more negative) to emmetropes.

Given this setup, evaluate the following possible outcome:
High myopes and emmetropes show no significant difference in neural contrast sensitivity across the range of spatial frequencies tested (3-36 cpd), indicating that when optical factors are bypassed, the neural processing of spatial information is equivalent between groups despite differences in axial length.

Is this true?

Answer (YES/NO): YES